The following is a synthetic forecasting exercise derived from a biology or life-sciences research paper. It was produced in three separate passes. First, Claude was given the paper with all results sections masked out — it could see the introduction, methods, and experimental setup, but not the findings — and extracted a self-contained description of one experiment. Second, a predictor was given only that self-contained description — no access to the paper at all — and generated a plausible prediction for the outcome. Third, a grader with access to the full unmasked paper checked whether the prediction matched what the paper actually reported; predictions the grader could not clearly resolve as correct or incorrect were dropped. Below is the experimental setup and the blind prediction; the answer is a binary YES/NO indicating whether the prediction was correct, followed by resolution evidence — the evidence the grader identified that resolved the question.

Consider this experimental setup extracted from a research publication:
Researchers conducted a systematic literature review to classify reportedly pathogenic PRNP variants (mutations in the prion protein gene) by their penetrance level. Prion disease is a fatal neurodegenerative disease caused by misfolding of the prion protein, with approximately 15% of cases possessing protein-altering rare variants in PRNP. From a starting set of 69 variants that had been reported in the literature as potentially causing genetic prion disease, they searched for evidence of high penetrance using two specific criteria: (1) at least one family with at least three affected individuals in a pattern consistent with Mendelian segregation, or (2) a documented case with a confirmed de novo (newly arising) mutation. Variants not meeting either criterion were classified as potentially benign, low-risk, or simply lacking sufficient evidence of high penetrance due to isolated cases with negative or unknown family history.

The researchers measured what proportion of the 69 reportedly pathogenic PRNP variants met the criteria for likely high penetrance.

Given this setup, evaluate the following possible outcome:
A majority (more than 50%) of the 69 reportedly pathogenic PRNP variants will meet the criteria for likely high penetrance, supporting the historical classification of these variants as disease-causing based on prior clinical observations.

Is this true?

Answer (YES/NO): NO